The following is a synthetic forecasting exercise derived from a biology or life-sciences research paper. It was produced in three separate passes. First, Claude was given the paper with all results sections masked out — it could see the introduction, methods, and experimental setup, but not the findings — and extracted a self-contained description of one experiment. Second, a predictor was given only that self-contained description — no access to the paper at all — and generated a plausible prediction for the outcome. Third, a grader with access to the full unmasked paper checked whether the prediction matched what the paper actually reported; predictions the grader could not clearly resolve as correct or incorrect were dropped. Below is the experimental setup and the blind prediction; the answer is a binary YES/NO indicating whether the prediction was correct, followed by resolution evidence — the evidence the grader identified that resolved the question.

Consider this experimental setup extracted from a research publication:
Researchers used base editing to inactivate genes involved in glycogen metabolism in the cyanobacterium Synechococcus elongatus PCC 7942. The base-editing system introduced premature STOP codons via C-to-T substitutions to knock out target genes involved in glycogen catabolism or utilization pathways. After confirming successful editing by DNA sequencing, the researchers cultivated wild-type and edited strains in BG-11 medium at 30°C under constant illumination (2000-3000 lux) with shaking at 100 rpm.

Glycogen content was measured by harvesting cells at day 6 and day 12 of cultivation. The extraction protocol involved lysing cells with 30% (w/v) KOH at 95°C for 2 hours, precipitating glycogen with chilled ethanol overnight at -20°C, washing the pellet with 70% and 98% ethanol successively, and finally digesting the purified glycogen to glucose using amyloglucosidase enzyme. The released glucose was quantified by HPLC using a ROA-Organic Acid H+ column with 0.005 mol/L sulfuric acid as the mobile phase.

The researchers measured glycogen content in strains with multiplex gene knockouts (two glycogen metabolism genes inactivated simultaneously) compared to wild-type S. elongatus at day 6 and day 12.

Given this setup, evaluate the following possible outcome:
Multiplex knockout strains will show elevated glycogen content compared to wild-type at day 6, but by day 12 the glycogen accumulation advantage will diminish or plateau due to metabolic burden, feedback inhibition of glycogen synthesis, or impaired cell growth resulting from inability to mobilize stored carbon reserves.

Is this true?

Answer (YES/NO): NO